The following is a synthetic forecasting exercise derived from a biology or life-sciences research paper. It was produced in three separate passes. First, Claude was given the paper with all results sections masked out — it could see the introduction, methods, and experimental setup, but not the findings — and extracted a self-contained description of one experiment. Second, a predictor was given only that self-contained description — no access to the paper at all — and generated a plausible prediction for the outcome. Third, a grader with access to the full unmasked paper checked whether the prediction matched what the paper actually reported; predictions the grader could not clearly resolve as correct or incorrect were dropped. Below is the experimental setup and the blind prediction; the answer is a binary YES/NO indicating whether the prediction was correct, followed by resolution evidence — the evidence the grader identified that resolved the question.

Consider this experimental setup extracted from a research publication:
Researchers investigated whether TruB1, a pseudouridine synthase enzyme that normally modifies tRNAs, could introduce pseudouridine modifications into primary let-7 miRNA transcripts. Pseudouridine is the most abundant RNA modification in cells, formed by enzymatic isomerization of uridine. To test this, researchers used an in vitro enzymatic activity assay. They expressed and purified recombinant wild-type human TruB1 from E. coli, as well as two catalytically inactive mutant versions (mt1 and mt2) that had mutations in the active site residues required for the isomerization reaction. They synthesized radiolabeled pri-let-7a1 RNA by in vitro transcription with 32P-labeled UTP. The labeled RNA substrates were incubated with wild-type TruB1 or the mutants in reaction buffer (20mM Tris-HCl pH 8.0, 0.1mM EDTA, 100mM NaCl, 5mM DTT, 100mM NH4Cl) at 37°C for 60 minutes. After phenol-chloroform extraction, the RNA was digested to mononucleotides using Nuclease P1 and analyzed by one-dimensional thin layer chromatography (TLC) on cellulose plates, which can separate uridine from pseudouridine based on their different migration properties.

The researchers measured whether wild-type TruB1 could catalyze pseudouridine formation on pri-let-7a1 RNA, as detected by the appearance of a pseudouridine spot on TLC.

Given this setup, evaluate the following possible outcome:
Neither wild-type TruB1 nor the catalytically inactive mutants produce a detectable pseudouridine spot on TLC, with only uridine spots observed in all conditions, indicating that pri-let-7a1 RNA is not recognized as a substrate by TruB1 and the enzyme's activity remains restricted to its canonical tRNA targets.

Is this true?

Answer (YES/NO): YES